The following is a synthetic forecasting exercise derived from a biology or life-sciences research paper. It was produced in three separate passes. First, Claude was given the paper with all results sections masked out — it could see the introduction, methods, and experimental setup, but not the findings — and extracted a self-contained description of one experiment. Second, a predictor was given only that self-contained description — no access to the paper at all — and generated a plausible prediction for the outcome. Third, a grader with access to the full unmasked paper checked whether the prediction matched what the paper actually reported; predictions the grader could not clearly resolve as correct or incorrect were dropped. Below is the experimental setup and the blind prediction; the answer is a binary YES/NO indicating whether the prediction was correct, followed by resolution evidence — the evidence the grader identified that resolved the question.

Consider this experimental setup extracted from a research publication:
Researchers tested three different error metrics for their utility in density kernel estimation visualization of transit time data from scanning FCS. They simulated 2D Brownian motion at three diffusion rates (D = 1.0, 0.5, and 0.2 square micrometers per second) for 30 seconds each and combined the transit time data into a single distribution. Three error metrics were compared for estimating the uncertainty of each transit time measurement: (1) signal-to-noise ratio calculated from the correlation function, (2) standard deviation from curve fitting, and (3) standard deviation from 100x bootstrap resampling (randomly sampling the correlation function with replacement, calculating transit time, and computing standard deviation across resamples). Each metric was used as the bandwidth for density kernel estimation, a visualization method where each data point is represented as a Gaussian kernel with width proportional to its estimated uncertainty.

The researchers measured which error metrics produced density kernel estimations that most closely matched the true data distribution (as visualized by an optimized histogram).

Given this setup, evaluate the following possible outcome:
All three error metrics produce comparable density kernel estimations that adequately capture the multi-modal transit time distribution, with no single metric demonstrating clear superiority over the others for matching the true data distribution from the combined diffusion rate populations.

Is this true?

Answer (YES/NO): NO